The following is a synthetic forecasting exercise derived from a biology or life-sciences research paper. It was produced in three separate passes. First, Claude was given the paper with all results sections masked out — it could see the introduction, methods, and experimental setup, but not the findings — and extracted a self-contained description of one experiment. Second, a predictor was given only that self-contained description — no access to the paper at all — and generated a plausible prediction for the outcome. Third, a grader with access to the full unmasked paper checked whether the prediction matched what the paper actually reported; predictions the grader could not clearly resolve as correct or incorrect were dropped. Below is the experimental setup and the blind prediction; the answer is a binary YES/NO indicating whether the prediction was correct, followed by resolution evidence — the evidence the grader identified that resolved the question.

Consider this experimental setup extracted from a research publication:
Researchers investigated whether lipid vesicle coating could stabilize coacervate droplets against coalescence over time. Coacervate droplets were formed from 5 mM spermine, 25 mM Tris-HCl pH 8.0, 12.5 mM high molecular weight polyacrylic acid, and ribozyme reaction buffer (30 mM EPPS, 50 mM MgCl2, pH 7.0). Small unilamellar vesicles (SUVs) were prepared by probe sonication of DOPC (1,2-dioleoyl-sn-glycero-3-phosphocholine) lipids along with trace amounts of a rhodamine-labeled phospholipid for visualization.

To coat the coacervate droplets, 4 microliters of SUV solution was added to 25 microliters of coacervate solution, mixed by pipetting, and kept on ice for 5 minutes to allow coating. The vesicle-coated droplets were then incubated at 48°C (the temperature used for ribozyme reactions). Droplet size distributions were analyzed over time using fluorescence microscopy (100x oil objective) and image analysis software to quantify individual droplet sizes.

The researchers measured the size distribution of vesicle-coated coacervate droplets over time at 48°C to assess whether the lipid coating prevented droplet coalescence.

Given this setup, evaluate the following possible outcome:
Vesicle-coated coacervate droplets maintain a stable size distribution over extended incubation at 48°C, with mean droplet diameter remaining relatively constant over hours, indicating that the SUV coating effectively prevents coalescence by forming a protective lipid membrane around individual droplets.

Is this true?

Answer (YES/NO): YES